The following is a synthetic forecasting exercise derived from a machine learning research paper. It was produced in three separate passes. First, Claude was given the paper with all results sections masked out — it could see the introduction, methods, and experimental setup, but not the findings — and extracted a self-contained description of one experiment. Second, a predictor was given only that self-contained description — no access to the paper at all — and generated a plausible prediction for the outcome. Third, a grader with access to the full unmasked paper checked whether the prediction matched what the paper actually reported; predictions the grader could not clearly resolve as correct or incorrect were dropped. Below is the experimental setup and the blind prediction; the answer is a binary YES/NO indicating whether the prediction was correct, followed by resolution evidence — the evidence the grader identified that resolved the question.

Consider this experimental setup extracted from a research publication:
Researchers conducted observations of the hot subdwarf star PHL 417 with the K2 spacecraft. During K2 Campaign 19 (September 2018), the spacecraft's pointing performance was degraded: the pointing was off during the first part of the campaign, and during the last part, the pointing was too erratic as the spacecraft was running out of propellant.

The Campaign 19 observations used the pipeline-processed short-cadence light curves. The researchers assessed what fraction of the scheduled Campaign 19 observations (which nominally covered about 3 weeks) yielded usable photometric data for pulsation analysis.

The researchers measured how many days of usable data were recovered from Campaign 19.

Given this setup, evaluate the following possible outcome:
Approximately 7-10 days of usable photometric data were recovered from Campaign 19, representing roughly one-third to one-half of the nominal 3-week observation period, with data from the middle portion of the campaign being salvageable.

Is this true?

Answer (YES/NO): YES